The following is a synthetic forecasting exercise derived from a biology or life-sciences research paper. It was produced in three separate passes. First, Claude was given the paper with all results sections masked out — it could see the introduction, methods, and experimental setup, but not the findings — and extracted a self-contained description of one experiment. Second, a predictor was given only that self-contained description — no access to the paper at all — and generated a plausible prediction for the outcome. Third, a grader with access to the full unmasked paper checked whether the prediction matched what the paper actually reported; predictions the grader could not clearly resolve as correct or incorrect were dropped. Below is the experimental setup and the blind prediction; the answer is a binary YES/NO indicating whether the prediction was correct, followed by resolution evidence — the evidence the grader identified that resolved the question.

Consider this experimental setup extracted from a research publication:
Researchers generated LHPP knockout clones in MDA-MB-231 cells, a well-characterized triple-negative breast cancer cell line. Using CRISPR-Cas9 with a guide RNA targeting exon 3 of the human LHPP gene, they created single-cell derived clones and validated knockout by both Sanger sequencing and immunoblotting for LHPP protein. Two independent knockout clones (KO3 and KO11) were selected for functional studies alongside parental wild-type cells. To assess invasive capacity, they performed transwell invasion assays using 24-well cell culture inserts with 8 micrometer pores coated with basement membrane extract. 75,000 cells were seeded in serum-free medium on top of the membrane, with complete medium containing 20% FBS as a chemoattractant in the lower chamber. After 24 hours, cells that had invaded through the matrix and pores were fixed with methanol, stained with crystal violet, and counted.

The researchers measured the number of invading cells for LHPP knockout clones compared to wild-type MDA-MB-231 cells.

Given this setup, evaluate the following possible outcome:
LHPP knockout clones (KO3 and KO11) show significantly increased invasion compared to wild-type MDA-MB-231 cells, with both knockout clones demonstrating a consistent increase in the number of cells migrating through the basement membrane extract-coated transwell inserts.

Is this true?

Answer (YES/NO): NO